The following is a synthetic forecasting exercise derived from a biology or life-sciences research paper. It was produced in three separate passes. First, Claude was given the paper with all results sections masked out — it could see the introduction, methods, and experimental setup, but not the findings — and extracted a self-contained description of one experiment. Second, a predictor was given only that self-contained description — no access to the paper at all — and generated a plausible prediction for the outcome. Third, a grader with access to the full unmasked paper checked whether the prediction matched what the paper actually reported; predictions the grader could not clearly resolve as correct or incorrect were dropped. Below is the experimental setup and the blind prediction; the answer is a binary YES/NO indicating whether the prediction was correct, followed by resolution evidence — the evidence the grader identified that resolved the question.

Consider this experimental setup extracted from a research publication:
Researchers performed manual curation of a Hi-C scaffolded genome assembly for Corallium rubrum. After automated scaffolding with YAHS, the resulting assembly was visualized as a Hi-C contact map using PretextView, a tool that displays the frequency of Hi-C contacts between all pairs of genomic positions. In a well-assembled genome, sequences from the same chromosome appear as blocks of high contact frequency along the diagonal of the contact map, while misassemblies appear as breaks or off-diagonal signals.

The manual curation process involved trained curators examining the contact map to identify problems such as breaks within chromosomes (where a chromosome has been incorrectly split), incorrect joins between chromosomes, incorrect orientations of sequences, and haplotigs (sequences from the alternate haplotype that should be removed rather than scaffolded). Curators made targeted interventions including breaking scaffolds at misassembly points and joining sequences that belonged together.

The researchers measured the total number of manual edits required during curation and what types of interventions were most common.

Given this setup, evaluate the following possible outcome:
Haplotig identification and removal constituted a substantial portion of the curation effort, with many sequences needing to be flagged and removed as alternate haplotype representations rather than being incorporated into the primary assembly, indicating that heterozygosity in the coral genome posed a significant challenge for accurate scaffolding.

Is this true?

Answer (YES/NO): NO